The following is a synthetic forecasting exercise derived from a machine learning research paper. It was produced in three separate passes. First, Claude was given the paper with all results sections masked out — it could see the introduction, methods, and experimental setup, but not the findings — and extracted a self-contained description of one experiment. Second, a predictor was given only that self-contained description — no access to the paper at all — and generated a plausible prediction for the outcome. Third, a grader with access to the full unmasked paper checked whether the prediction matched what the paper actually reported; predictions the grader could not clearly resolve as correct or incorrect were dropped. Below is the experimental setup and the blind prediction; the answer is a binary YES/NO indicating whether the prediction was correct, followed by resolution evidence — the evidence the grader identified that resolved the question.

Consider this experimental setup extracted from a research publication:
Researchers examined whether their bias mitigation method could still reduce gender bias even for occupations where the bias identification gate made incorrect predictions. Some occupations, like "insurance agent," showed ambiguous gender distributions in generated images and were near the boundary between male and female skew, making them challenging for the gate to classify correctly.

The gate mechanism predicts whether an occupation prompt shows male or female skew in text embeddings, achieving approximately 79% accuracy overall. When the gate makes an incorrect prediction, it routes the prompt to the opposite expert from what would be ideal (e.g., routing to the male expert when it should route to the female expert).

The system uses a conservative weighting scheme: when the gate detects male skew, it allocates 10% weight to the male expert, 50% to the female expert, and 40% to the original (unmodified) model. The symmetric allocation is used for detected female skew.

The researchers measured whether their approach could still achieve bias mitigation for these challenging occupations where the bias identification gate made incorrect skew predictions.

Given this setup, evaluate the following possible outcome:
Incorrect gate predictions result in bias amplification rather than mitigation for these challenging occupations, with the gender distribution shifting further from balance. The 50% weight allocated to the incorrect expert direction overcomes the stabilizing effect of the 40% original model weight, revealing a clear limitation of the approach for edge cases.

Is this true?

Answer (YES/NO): NO